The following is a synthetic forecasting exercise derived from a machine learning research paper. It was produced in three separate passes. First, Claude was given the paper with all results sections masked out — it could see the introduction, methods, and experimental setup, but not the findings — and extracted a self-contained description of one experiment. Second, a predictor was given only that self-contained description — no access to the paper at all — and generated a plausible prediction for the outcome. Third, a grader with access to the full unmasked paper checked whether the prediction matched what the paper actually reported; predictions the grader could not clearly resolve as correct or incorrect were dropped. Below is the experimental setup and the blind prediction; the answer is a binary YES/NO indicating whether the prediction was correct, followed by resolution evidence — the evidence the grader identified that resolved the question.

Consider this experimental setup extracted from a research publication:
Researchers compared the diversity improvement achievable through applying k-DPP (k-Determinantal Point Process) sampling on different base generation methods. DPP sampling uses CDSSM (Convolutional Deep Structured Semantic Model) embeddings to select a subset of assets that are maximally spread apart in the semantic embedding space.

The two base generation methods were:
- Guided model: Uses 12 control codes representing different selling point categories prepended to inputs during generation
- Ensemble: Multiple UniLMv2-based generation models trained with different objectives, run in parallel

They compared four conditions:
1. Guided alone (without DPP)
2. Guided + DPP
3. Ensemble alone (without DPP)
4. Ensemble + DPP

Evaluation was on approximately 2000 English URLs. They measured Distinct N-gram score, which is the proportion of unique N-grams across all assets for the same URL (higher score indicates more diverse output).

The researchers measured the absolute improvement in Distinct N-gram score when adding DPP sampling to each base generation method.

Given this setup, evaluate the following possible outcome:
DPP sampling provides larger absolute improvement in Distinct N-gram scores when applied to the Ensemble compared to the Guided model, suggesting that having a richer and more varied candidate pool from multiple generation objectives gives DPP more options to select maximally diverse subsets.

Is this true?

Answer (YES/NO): NO